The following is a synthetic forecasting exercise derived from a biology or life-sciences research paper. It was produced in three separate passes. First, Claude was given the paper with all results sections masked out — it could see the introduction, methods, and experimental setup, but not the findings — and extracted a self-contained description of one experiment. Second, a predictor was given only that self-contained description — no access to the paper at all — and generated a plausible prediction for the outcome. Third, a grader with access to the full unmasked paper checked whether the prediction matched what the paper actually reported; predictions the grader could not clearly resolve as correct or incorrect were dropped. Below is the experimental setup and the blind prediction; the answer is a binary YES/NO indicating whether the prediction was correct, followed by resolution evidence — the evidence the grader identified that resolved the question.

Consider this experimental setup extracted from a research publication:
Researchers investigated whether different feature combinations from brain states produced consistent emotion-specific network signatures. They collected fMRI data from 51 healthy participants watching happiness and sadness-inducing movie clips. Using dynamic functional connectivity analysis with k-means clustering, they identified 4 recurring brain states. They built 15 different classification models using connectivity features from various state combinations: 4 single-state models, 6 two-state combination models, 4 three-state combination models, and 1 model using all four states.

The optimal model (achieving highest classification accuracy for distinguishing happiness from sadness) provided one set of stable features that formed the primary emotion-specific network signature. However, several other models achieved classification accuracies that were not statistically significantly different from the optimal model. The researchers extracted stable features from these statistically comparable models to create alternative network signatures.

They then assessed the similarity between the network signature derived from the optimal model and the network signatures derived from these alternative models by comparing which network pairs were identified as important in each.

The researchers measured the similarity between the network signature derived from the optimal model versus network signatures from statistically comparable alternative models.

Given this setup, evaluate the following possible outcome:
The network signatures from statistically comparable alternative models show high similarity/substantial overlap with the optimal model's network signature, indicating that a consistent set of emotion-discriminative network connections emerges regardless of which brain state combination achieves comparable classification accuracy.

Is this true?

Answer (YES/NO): YES